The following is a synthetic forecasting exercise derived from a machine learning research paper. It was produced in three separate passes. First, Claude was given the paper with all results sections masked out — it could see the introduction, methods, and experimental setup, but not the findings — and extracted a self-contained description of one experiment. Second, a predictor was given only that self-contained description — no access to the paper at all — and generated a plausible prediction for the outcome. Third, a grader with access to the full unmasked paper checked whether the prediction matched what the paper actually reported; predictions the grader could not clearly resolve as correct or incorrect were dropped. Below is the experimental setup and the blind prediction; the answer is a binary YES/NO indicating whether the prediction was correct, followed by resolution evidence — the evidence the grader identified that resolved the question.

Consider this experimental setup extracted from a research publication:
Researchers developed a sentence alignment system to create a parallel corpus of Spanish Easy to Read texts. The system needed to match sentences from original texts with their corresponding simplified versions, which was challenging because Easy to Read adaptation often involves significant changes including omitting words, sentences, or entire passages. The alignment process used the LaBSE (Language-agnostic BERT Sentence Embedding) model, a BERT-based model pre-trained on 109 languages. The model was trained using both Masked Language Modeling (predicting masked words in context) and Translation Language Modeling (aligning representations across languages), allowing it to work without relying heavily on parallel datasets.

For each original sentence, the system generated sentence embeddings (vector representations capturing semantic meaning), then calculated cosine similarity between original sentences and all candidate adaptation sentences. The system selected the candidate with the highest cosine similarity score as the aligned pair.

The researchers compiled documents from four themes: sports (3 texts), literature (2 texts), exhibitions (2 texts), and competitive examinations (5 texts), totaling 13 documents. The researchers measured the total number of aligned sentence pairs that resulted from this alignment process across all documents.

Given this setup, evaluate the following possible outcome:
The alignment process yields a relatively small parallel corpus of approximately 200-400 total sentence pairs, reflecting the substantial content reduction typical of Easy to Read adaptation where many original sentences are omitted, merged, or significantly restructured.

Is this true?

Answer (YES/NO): NO